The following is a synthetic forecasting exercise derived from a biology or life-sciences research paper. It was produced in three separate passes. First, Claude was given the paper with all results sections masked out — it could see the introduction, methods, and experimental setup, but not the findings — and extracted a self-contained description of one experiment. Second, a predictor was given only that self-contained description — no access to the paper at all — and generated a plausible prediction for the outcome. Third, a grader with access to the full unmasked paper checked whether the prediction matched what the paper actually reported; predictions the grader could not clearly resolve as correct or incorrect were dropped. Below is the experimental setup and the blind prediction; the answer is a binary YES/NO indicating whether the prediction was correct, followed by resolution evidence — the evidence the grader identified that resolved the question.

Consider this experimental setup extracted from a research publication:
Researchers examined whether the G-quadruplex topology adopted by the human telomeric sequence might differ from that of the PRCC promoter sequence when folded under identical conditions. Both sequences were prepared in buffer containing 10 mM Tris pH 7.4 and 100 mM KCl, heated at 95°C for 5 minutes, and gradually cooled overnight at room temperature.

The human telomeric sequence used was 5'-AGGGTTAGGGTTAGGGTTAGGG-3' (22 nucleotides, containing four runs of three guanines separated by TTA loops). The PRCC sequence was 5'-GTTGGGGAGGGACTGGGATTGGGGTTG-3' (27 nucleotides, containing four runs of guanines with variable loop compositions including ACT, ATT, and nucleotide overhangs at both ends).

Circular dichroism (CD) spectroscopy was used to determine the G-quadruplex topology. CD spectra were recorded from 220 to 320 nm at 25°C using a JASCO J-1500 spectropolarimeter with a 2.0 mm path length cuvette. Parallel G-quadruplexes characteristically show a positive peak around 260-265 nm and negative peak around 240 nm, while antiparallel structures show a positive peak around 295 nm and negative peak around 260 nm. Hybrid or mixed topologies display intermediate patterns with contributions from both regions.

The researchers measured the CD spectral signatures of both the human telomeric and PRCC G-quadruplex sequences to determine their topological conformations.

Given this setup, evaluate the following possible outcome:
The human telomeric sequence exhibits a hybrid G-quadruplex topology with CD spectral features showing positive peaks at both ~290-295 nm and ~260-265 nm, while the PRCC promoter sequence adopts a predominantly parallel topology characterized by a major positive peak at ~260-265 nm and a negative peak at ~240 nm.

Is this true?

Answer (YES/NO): YES